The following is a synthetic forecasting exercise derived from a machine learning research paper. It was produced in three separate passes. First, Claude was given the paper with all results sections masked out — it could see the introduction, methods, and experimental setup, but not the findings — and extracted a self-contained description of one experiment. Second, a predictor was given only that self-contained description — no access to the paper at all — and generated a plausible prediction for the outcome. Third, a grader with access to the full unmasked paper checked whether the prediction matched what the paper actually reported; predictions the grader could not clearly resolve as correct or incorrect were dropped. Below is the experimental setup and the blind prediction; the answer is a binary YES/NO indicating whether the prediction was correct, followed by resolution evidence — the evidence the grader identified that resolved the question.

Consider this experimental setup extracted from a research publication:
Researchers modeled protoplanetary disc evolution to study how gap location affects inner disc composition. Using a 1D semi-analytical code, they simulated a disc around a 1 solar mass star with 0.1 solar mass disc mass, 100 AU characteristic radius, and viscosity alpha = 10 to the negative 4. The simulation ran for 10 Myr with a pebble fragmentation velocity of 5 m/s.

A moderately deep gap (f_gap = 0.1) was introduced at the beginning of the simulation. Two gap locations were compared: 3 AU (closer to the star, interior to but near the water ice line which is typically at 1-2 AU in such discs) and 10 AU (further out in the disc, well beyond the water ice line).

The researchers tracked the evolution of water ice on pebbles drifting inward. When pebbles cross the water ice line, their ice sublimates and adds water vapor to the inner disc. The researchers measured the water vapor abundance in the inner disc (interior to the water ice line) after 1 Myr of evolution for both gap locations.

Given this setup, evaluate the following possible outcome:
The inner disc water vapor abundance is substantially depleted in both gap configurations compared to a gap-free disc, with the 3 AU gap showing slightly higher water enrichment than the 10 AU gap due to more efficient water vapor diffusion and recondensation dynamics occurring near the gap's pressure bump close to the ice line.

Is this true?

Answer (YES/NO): NO